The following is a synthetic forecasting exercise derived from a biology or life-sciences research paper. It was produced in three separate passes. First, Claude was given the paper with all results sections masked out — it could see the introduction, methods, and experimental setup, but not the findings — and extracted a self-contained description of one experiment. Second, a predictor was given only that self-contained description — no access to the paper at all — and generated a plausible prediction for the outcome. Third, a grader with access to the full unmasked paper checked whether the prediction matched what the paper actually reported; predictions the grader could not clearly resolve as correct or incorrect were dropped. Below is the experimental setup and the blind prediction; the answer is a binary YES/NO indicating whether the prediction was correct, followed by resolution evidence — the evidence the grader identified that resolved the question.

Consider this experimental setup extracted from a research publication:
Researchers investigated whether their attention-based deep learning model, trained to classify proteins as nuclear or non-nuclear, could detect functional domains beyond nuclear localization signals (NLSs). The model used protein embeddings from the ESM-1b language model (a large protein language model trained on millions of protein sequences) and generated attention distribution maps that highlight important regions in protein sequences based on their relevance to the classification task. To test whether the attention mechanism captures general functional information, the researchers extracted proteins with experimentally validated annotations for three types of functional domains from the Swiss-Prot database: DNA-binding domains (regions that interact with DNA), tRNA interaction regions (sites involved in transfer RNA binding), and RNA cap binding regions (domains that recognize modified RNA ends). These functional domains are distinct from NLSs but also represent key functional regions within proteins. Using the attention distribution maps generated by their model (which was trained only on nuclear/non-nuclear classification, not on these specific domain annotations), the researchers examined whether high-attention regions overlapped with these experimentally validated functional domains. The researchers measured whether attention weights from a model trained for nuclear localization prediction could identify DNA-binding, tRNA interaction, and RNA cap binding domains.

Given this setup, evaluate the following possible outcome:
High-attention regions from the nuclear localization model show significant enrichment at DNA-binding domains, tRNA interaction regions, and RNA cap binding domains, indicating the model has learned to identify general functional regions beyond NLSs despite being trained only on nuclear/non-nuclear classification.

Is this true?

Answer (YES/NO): NO